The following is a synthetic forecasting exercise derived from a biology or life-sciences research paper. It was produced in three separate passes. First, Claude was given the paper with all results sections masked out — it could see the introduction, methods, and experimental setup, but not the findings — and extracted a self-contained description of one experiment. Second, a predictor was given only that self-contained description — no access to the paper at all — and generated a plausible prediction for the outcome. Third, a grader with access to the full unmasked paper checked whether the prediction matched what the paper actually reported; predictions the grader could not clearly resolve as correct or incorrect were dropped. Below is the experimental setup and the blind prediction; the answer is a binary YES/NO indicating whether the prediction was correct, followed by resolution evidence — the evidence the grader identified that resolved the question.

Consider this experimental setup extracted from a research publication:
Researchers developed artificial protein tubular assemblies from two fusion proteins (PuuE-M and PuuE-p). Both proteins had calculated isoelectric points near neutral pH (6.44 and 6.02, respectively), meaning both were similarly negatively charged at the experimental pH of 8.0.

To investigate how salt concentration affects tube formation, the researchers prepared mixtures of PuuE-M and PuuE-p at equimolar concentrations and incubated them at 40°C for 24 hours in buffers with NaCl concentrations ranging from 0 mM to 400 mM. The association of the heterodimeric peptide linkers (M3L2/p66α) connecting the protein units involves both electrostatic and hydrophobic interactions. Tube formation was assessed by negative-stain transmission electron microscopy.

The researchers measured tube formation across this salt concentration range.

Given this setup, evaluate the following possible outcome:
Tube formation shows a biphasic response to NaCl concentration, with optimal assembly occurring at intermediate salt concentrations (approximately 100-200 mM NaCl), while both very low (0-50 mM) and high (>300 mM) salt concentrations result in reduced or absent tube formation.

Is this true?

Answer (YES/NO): NO